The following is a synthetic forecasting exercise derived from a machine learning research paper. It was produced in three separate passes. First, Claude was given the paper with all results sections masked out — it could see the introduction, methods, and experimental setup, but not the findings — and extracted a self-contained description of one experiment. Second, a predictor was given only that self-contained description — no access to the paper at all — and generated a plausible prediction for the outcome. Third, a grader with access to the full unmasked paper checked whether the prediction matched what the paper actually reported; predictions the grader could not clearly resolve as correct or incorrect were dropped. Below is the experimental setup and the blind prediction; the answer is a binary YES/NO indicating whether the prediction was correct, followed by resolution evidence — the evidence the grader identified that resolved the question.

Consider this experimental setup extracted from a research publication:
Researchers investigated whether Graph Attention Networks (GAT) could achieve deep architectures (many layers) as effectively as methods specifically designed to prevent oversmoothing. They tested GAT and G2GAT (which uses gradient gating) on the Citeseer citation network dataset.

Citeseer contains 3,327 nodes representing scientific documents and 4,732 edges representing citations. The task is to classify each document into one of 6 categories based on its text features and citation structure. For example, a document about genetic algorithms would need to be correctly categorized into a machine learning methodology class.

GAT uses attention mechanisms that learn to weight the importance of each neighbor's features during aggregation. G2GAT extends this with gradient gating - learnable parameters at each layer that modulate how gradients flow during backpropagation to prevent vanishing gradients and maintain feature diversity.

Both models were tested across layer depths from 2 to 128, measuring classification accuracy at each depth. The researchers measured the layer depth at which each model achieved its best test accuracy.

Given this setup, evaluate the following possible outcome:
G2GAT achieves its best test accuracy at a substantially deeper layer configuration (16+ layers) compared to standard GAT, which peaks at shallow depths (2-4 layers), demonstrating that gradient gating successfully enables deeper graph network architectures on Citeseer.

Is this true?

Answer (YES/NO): YES